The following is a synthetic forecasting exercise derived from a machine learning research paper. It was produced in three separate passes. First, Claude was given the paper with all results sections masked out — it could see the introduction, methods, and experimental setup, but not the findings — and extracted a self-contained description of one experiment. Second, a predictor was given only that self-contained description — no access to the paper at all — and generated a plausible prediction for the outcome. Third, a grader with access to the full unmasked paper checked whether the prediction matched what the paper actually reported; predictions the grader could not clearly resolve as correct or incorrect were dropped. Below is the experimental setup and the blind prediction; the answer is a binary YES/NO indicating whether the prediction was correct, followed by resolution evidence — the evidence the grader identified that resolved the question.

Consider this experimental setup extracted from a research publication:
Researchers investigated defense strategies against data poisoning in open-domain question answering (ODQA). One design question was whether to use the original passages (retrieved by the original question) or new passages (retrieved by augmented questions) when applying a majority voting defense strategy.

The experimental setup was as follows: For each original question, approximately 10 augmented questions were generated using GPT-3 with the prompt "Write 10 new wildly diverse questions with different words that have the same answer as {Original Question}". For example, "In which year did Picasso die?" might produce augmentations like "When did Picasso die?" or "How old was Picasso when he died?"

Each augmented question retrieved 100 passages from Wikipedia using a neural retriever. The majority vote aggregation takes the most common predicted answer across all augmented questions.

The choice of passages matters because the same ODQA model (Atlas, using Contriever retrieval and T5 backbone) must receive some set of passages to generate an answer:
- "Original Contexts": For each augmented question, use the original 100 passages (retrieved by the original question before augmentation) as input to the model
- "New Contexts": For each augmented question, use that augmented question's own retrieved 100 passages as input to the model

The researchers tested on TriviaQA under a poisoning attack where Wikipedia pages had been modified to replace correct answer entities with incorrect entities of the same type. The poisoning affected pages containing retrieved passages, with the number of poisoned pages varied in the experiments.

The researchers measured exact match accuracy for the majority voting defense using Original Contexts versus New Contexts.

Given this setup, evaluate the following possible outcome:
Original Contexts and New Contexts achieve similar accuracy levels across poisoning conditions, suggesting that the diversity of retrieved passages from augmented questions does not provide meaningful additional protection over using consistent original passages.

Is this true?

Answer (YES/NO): NO